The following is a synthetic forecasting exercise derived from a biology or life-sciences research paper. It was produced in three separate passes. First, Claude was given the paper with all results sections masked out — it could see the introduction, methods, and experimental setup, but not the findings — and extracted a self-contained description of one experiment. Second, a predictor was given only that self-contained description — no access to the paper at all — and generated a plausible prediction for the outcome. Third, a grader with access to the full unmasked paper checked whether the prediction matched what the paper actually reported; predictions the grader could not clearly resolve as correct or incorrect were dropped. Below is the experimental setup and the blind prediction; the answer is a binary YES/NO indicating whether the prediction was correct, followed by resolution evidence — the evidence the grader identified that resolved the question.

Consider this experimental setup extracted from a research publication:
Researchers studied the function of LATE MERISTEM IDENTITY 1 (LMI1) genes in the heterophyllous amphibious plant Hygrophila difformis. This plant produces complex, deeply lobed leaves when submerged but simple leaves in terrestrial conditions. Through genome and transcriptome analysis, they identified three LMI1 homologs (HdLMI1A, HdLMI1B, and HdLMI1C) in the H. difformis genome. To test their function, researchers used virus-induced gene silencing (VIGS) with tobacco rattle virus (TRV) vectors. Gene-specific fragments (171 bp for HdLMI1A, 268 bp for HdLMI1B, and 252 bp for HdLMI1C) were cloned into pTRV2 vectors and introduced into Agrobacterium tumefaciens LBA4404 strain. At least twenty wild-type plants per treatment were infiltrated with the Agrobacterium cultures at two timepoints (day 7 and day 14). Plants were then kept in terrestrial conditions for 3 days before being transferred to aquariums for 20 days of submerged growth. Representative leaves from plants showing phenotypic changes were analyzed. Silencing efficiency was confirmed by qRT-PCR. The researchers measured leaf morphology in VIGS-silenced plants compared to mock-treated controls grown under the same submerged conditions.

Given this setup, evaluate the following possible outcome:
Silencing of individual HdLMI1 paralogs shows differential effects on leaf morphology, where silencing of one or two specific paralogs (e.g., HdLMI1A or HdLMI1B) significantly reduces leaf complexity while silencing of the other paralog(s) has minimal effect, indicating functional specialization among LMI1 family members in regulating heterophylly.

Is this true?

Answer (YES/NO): NO